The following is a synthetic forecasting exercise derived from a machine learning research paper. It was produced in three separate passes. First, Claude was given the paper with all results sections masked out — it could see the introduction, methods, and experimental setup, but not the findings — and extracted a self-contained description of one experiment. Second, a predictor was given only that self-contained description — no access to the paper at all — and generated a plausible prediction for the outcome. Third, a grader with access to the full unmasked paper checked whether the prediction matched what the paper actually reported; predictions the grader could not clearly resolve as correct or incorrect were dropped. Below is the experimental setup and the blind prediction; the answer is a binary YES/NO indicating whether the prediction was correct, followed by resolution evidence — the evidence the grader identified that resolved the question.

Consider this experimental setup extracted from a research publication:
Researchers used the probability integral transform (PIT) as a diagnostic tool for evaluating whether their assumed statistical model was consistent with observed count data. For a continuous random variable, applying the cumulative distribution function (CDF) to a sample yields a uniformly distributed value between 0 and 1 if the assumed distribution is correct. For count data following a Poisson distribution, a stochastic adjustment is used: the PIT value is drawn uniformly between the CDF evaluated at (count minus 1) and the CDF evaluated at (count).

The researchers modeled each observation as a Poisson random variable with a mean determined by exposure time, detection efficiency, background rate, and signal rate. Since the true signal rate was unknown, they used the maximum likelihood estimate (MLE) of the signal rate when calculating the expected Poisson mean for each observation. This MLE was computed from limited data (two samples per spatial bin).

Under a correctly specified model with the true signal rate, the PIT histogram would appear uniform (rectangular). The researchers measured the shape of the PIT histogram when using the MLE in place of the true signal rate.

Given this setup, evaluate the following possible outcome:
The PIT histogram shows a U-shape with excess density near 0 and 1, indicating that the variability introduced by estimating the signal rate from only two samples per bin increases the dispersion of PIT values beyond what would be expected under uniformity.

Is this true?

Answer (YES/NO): NO